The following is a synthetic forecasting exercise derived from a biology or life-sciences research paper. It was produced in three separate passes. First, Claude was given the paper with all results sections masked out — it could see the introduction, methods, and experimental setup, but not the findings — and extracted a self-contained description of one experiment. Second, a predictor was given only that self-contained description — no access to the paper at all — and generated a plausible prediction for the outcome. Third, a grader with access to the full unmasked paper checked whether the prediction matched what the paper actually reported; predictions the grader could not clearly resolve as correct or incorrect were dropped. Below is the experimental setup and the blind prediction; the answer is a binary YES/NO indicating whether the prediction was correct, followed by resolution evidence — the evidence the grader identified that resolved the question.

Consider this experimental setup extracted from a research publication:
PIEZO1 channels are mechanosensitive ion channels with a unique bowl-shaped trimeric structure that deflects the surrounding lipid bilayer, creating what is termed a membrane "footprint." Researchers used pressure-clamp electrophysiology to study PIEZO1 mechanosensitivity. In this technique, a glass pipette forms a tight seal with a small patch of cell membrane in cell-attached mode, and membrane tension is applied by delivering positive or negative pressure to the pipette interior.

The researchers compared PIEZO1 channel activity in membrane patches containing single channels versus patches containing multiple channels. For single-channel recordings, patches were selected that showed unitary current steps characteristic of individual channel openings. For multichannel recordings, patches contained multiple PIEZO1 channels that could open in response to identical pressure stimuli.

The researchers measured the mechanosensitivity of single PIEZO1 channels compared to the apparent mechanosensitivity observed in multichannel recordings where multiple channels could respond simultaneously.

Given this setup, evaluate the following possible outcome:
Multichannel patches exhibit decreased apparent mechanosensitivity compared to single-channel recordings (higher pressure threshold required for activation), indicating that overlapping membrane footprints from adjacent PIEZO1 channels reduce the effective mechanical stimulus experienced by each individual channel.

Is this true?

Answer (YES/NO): NO